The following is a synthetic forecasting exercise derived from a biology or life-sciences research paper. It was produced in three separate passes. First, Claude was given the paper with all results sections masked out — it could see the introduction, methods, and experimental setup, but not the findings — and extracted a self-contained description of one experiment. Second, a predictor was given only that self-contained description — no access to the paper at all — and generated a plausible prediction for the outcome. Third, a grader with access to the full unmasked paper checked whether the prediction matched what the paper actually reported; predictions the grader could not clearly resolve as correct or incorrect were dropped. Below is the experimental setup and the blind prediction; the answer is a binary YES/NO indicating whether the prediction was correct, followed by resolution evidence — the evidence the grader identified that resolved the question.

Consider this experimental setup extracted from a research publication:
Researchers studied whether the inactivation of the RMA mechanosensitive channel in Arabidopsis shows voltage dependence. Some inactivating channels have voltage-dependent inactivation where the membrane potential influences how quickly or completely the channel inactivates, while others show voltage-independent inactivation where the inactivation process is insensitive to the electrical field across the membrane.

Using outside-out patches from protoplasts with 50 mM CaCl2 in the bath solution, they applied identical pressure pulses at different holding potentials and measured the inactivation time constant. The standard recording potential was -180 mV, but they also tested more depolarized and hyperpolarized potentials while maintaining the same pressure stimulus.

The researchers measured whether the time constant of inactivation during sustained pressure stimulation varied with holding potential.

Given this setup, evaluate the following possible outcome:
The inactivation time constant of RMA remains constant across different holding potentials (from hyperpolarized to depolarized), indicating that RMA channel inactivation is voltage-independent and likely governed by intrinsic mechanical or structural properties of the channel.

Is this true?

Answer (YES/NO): YES